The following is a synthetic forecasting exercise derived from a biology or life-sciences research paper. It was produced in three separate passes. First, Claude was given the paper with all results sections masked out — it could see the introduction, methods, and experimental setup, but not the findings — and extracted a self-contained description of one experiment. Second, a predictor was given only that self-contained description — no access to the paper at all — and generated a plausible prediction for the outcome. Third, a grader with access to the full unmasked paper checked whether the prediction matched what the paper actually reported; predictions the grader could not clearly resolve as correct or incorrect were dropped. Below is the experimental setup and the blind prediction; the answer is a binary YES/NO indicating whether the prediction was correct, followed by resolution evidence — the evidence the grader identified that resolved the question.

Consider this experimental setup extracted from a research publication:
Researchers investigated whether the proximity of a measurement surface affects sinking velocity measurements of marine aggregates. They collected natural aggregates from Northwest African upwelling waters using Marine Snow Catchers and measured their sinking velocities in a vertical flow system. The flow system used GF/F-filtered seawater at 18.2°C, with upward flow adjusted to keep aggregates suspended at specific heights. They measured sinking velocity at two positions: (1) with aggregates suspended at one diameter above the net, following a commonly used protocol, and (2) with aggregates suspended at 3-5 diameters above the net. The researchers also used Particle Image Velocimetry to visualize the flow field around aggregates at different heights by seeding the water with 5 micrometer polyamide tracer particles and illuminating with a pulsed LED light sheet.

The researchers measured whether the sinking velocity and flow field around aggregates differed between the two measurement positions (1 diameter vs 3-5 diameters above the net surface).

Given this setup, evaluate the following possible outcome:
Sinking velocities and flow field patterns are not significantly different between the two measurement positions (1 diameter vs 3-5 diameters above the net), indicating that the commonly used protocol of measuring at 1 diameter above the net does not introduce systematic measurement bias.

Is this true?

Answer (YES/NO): NO